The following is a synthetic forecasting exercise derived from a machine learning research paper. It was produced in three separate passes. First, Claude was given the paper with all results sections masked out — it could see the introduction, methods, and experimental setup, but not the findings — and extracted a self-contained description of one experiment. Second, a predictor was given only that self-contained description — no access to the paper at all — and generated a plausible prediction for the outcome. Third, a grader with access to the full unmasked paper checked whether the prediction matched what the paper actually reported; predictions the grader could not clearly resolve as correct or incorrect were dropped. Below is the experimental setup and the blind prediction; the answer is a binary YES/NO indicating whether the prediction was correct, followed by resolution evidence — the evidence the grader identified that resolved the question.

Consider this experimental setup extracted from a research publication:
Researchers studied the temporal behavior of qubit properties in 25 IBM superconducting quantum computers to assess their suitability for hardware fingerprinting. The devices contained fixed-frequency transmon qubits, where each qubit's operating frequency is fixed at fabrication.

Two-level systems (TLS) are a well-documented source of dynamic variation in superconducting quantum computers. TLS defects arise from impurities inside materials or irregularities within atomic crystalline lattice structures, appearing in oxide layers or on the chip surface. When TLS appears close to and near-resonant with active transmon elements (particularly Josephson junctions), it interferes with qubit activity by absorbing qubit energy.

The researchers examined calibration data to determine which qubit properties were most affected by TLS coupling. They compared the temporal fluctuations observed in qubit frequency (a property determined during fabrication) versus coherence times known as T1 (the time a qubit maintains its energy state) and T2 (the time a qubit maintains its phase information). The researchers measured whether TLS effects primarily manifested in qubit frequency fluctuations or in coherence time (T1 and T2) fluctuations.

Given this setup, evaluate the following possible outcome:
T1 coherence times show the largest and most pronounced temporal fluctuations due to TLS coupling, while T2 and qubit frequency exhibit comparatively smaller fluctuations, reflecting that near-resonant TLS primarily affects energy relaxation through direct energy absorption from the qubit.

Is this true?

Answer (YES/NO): NO